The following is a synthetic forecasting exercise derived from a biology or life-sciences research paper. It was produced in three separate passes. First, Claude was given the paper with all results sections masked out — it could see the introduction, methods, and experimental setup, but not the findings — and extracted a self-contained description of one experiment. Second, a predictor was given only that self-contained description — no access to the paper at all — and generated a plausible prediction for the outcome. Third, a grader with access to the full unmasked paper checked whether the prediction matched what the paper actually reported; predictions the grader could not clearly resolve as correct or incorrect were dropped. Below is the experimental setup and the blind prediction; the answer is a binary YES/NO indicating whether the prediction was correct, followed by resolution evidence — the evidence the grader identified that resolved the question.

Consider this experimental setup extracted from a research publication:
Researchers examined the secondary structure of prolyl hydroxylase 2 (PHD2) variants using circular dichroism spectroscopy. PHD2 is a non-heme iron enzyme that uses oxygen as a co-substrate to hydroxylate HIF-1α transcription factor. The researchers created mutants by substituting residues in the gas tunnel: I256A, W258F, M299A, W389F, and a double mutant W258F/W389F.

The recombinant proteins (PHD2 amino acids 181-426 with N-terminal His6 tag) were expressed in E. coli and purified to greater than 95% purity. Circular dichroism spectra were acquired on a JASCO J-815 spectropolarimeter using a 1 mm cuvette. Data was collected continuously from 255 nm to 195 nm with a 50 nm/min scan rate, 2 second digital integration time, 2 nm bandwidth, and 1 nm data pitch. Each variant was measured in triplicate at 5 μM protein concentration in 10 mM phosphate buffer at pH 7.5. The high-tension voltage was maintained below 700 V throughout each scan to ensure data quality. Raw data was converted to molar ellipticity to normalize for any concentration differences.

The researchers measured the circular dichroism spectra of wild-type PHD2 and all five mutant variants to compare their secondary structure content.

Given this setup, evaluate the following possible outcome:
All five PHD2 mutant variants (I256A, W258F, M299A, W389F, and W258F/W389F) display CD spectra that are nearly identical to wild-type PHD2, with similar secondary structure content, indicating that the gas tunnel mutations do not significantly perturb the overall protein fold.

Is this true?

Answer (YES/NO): YES